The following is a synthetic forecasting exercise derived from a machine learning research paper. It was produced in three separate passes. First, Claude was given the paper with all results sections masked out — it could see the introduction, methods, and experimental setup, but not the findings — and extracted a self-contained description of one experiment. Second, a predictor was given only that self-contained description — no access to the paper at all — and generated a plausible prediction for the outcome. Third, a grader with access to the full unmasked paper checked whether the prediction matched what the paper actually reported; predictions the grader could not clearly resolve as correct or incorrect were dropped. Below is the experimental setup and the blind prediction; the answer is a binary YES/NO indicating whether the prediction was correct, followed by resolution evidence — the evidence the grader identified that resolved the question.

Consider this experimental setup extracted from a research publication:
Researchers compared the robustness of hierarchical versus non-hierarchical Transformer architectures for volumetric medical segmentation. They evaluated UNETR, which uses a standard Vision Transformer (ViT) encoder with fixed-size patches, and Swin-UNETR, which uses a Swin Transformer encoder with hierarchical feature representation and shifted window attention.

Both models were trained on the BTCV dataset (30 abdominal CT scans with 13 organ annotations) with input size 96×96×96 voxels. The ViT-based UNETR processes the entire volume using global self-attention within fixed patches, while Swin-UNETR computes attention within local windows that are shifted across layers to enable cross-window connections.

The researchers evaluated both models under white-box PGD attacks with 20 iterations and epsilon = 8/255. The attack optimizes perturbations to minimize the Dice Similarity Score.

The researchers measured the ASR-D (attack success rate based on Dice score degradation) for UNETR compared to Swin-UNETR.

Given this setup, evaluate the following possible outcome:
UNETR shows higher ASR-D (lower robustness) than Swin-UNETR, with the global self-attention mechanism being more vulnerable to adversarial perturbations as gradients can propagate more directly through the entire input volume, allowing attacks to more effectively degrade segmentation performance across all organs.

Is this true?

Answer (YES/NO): YES